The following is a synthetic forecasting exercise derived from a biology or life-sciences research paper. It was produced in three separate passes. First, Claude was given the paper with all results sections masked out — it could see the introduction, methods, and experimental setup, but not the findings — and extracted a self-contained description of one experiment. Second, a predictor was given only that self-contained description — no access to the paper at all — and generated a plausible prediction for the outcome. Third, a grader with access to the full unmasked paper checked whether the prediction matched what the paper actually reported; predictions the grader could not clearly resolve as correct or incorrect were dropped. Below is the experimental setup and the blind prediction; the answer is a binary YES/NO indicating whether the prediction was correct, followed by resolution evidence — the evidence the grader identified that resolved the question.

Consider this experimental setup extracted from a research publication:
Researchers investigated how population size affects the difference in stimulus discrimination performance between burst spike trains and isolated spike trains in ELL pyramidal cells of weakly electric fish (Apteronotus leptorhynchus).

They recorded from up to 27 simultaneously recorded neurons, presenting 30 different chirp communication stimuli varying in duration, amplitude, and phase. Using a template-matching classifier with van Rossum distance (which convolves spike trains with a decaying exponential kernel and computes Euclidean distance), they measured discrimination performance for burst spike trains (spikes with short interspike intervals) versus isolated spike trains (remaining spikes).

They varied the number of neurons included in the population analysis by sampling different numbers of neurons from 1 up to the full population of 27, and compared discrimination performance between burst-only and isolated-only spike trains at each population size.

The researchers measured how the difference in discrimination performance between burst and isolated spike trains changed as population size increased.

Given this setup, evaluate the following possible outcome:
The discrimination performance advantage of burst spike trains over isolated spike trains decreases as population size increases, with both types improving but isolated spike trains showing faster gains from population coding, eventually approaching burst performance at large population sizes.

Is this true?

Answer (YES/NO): NO